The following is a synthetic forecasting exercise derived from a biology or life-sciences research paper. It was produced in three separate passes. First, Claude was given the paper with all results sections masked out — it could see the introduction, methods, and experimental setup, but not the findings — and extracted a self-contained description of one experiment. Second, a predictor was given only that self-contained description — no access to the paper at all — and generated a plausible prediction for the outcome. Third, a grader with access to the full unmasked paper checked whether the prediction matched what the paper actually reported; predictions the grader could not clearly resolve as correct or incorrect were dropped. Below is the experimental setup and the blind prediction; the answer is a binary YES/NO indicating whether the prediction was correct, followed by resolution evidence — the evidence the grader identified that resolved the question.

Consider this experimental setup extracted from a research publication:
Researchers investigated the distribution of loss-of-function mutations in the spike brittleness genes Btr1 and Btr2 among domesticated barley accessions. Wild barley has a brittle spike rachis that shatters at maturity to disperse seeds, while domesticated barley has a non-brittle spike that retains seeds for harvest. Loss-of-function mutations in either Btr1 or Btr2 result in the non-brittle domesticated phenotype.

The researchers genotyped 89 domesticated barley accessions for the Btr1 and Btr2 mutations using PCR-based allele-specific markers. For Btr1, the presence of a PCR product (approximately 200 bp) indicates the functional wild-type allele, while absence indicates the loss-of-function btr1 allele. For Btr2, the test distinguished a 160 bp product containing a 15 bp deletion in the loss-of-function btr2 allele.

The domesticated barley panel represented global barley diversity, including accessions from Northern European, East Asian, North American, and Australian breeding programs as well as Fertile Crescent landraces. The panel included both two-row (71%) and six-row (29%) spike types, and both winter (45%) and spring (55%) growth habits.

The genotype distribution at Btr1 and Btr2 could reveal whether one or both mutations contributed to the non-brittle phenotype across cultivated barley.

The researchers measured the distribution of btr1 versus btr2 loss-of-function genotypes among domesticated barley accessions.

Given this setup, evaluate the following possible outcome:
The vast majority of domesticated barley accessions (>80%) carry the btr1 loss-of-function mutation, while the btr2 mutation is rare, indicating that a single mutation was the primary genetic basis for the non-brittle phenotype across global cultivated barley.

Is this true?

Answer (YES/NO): NO